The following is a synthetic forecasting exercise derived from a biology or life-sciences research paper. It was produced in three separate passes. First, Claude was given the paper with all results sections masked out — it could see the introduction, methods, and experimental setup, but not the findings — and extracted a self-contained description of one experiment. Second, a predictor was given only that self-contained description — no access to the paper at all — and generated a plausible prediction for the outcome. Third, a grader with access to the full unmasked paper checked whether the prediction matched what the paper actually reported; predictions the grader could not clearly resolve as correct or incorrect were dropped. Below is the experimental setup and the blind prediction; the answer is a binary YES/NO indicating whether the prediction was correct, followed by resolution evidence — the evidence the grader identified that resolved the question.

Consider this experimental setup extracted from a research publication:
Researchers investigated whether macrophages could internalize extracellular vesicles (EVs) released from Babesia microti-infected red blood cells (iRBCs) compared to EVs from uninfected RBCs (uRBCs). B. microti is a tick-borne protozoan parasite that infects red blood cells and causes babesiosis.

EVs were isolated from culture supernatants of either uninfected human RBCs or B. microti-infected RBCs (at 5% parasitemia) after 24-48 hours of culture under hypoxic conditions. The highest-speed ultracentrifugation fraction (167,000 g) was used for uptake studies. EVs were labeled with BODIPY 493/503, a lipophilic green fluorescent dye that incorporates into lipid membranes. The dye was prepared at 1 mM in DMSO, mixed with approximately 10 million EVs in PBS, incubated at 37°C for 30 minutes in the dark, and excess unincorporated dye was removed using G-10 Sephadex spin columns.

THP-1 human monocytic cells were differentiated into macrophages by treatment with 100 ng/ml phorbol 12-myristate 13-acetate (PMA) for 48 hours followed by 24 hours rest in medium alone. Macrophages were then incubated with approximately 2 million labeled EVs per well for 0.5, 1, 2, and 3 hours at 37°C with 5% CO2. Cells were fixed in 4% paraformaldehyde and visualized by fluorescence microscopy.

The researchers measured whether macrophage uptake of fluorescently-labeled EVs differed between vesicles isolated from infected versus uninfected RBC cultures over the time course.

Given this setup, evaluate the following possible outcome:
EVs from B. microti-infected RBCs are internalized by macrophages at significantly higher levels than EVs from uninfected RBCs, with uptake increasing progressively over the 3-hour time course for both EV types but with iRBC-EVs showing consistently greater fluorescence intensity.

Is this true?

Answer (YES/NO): NO